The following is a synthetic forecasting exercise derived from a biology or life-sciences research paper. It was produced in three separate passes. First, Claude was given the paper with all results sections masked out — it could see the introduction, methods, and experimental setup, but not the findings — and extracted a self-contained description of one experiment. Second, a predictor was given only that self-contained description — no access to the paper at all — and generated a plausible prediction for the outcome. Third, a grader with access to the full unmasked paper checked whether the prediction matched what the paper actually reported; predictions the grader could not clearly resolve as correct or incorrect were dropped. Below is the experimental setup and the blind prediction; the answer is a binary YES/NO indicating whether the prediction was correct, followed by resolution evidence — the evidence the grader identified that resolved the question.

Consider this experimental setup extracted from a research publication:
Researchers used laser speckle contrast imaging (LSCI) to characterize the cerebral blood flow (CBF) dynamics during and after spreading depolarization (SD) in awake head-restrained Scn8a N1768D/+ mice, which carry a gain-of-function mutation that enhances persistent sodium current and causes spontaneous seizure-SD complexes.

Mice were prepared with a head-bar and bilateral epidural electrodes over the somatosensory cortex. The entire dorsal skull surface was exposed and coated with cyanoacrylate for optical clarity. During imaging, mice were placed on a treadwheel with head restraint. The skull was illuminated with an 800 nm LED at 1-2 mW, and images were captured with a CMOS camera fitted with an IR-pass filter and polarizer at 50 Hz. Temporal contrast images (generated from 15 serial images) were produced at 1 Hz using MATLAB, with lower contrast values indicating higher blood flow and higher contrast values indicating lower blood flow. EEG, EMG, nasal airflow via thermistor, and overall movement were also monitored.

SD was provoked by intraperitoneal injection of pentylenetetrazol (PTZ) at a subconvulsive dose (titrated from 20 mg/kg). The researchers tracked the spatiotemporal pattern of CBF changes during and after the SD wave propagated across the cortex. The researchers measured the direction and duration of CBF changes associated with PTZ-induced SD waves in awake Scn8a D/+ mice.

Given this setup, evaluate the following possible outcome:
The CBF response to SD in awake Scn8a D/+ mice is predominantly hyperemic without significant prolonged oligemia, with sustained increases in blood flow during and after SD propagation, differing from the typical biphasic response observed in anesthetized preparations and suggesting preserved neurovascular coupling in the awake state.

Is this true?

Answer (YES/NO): NO